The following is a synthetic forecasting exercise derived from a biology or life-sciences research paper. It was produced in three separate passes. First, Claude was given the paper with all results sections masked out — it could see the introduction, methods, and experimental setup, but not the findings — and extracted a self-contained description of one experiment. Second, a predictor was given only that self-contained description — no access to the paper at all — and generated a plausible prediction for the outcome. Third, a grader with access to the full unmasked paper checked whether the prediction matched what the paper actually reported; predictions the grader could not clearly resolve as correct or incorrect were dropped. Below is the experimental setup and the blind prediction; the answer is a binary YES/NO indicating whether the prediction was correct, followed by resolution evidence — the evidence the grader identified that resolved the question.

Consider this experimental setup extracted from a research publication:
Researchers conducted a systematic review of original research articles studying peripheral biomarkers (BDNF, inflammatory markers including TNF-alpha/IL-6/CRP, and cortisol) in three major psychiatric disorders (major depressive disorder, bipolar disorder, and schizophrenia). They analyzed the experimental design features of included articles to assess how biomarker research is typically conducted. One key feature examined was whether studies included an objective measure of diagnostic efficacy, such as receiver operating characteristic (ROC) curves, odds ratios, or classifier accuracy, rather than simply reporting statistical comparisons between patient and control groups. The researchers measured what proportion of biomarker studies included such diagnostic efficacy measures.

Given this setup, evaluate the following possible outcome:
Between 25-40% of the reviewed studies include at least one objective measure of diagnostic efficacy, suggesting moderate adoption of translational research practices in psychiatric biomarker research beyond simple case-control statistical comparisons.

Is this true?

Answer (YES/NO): NO